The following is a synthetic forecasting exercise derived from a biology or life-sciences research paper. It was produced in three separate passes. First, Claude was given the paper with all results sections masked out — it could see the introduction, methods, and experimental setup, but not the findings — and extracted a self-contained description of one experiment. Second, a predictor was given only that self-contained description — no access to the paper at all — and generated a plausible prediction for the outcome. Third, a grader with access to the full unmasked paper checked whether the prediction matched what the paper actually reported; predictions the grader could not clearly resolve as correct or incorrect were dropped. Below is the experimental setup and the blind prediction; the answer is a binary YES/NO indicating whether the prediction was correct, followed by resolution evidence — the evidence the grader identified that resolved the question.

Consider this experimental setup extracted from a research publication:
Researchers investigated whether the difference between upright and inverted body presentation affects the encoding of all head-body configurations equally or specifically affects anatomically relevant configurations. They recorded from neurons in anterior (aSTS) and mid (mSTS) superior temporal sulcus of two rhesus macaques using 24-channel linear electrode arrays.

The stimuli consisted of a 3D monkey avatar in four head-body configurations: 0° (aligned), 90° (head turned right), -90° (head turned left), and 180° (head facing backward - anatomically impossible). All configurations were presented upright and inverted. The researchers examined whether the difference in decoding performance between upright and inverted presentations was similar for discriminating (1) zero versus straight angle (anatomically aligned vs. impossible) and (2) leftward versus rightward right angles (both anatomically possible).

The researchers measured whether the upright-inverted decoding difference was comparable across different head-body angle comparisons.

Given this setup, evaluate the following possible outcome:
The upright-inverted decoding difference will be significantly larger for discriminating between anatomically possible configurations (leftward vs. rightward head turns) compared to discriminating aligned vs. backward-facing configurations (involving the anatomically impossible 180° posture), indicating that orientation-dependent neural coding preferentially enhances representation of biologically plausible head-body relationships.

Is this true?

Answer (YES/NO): NO